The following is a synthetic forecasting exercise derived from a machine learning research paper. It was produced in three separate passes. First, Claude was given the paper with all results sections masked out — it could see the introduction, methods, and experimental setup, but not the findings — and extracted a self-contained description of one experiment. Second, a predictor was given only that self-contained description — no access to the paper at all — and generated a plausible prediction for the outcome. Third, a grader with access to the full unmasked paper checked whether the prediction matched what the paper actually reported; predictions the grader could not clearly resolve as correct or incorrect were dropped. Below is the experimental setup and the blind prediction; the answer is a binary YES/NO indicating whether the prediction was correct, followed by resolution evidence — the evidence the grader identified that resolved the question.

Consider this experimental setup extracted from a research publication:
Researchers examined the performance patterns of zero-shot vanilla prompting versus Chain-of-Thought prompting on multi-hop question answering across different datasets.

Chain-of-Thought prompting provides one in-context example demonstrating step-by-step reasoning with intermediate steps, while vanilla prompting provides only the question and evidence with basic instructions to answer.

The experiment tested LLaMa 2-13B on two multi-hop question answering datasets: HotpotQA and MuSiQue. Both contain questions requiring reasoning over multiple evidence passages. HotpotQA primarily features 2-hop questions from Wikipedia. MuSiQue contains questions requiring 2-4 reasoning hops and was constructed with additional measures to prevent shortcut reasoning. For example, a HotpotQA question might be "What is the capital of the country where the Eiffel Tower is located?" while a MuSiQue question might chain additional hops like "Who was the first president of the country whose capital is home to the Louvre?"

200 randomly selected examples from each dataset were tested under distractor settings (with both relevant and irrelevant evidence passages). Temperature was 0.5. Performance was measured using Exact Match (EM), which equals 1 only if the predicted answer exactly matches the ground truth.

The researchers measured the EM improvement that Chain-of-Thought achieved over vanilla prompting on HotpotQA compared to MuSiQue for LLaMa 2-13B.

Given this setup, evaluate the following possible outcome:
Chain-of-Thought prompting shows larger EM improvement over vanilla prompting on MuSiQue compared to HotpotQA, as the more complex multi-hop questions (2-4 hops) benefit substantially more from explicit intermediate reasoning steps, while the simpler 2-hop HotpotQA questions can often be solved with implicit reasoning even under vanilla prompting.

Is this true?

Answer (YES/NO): NO